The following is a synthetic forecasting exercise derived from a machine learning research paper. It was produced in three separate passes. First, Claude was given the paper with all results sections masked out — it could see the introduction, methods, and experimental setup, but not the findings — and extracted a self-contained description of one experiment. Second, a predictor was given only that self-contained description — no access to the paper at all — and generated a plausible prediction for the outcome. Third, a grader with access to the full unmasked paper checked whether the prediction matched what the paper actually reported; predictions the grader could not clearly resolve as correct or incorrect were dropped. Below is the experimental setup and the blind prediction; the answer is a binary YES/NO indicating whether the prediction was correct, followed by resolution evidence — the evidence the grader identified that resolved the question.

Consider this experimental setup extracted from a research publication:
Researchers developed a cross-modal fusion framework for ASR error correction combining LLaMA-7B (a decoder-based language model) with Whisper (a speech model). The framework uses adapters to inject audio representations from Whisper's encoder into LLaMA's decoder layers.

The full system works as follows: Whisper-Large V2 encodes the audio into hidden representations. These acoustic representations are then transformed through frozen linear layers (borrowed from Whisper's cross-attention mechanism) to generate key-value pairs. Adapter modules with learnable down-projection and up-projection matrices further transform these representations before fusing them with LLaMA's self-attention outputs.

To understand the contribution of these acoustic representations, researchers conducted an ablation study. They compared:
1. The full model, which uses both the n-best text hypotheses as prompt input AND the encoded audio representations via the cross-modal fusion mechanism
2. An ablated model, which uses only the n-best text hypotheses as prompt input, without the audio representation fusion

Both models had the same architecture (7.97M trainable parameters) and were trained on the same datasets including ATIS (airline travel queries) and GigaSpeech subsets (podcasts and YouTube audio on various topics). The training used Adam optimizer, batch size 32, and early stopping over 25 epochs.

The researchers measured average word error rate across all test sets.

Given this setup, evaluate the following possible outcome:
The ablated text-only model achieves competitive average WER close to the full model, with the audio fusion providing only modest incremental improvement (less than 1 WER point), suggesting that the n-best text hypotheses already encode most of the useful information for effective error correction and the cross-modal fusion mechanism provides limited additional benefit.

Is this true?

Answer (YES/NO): NO